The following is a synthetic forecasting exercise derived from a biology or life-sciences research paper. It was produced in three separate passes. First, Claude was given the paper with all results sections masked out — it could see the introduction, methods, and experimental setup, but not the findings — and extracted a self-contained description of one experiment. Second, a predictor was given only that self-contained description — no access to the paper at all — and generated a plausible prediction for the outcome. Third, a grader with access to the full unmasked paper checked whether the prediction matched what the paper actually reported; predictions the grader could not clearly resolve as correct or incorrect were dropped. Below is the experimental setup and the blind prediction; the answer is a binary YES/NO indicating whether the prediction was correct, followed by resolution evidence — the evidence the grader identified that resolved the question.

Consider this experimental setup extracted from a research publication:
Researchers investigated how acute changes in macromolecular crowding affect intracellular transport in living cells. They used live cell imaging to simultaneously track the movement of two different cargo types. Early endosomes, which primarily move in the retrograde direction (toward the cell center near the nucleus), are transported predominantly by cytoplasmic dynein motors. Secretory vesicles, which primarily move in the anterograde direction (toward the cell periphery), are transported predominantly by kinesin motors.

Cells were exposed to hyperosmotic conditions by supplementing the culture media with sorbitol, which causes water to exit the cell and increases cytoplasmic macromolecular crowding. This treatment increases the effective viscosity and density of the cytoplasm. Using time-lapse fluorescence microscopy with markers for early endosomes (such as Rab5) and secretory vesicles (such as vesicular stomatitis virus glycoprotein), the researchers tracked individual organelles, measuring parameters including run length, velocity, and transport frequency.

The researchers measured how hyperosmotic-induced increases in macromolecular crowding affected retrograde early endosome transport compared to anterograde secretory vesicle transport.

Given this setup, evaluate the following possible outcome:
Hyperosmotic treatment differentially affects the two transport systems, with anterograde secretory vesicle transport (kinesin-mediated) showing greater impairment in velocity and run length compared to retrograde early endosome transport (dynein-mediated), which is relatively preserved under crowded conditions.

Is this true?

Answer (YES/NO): NO